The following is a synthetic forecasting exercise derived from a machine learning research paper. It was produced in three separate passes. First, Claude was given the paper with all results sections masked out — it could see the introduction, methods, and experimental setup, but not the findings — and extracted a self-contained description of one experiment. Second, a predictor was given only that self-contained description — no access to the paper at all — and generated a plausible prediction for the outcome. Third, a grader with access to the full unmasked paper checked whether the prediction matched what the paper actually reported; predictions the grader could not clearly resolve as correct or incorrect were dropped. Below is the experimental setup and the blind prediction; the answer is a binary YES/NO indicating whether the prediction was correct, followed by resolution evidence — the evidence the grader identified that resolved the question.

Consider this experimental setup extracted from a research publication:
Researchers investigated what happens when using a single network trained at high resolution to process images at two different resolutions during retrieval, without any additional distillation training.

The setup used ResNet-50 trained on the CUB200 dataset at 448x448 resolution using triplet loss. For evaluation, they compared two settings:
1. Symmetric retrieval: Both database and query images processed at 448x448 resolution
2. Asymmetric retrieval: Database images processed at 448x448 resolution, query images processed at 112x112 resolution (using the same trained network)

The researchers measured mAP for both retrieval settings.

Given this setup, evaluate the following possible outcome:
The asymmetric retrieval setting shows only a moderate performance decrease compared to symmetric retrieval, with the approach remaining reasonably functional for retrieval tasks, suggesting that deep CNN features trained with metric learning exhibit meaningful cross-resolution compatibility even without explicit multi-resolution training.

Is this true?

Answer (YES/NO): NO